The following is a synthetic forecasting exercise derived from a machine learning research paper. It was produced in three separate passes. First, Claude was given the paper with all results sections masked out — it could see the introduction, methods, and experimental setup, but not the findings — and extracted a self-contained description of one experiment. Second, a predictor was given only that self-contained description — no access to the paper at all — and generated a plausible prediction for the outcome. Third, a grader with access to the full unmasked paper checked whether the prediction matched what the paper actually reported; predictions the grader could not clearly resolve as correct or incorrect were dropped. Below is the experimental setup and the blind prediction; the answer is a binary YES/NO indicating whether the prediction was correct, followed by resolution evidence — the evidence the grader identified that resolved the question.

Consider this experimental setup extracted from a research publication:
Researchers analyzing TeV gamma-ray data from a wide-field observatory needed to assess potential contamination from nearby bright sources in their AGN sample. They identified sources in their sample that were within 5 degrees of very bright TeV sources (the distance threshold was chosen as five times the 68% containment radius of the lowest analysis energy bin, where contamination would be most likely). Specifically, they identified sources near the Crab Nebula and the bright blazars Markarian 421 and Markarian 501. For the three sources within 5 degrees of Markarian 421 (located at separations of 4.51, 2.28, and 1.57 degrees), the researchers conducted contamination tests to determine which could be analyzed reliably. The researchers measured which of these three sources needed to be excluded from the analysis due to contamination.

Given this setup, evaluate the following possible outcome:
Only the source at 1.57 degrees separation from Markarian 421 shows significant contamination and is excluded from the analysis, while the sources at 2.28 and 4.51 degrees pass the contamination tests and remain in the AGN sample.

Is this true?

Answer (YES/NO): YES